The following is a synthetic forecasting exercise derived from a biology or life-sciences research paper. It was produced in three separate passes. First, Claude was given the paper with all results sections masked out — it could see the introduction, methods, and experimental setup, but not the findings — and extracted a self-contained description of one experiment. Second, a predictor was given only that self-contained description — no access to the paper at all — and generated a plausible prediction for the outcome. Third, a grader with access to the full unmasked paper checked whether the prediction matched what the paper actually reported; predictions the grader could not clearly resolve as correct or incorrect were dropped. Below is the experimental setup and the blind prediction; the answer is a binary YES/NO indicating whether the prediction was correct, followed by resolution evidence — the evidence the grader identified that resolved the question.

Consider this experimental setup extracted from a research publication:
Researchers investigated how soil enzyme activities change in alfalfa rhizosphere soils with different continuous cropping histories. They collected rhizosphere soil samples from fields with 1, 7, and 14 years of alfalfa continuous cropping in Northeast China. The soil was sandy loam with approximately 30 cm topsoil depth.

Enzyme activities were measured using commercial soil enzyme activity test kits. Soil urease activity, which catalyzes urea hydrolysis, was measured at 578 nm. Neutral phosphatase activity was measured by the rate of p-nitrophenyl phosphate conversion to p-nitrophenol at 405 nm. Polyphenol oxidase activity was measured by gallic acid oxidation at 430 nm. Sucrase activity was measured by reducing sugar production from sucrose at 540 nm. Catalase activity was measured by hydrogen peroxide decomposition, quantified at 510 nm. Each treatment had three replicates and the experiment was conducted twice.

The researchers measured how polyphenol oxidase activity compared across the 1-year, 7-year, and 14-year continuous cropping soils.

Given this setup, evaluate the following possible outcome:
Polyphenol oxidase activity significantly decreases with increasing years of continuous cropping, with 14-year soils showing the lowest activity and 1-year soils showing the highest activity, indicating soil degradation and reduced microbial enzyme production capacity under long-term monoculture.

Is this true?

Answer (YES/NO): YES